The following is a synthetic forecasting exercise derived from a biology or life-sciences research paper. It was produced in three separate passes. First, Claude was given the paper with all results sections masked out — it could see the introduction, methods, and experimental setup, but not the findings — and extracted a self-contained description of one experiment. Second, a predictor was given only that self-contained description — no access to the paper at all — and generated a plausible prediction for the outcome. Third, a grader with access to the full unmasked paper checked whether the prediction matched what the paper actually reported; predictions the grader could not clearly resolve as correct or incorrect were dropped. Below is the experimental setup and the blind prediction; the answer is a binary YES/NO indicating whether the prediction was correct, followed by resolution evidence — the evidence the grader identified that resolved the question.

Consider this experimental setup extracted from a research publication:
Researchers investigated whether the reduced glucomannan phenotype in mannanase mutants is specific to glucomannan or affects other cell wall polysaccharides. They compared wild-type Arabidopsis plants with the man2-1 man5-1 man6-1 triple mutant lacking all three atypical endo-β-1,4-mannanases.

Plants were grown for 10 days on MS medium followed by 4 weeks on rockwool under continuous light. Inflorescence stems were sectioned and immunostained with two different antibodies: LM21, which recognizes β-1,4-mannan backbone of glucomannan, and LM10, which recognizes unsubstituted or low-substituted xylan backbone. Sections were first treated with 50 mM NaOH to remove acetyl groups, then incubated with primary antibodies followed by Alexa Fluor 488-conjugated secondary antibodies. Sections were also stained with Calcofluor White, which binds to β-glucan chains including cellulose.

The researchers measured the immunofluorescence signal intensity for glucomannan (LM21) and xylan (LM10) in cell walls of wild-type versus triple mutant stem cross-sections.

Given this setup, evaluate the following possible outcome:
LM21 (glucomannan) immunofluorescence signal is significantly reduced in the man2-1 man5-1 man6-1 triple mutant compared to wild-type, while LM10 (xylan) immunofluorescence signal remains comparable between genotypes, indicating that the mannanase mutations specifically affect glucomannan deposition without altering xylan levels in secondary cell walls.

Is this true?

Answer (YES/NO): YES